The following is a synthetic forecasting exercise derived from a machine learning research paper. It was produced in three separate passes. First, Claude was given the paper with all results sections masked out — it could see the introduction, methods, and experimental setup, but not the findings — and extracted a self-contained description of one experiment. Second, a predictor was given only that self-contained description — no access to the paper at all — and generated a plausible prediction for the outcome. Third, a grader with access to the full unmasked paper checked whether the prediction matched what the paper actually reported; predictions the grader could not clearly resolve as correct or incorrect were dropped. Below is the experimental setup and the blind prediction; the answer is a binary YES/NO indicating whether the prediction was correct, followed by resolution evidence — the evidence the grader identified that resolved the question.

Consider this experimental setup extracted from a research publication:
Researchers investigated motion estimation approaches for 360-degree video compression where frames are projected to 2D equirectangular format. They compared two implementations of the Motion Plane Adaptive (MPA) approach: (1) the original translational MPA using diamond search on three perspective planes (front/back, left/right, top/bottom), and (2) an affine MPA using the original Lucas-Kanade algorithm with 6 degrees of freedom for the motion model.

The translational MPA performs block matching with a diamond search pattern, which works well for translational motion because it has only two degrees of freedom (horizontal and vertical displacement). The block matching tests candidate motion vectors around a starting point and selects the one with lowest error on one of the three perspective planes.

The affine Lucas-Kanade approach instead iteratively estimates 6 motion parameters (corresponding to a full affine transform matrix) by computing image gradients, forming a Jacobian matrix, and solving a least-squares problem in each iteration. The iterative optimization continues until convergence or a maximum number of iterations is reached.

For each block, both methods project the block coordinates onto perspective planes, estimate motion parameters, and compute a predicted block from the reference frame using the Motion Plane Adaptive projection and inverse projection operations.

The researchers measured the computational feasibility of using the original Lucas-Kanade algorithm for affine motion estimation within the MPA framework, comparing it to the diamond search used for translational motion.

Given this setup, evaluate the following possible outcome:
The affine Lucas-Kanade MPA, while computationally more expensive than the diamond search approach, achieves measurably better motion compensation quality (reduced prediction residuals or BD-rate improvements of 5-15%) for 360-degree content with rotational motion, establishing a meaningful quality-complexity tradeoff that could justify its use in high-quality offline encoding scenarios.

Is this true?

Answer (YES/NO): NO